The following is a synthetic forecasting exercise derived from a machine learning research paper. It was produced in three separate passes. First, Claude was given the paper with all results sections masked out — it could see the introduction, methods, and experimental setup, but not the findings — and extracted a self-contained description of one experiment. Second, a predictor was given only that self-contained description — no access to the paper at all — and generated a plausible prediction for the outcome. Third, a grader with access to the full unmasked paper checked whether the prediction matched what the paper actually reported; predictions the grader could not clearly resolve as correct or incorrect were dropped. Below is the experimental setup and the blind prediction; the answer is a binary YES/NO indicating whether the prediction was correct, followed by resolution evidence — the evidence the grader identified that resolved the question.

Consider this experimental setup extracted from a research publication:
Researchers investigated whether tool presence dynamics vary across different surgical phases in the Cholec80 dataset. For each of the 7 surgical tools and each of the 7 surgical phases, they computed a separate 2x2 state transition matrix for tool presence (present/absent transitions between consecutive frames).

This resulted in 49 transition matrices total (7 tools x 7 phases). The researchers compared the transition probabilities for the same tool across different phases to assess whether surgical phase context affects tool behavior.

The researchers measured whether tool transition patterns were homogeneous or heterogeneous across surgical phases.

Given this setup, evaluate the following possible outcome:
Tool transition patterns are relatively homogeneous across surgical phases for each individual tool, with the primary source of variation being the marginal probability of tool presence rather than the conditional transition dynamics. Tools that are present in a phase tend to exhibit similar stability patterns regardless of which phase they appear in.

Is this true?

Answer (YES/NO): NO